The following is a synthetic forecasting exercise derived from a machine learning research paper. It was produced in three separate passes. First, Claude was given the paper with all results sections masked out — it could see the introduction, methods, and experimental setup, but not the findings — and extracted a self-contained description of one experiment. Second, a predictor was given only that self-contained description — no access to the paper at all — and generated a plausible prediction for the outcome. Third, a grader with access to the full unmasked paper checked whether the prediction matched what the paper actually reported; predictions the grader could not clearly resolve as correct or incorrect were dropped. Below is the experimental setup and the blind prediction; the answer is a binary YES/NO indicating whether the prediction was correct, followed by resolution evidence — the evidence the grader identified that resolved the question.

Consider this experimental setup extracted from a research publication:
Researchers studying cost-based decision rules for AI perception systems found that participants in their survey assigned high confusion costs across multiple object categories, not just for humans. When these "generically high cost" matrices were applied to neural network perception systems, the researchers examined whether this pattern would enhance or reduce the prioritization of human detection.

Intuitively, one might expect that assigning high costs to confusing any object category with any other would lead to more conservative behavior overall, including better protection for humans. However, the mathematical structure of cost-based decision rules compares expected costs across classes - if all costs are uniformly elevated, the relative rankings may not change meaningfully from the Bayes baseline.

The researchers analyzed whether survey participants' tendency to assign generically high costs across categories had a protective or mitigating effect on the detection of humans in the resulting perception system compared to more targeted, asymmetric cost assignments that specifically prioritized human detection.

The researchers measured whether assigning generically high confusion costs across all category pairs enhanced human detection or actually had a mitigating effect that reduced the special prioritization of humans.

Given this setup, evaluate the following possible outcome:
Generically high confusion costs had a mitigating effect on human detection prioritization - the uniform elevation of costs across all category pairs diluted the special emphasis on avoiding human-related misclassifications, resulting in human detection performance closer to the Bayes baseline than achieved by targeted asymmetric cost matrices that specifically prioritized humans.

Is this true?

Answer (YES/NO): YES